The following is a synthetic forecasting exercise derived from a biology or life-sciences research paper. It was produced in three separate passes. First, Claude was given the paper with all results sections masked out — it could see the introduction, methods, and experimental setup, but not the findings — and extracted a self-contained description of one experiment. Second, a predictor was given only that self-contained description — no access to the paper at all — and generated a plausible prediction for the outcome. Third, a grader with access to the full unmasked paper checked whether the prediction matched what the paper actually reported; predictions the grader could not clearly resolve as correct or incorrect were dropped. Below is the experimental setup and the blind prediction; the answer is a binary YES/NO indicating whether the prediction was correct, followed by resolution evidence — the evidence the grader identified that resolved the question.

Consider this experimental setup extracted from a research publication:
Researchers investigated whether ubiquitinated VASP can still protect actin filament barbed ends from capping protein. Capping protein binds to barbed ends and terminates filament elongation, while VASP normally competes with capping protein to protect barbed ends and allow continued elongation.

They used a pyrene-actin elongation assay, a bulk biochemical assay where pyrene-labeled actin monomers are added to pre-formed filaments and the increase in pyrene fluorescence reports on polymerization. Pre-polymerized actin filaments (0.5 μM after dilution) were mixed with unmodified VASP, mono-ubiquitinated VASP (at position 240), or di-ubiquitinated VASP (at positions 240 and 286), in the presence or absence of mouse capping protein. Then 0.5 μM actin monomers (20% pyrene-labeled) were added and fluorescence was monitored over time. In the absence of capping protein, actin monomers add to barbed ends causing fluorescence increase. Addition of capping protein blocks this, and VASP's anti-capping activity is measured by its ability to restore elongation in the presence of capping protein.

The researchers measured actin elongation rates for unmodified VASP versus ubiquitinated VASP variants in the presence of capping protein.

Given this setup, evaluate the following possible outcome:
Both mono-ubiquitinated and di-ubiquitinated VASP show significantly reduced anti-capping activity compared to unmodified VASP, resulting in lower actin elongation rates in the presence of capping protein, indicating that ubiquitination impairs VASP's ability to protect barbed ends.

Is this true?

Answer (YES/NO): NO